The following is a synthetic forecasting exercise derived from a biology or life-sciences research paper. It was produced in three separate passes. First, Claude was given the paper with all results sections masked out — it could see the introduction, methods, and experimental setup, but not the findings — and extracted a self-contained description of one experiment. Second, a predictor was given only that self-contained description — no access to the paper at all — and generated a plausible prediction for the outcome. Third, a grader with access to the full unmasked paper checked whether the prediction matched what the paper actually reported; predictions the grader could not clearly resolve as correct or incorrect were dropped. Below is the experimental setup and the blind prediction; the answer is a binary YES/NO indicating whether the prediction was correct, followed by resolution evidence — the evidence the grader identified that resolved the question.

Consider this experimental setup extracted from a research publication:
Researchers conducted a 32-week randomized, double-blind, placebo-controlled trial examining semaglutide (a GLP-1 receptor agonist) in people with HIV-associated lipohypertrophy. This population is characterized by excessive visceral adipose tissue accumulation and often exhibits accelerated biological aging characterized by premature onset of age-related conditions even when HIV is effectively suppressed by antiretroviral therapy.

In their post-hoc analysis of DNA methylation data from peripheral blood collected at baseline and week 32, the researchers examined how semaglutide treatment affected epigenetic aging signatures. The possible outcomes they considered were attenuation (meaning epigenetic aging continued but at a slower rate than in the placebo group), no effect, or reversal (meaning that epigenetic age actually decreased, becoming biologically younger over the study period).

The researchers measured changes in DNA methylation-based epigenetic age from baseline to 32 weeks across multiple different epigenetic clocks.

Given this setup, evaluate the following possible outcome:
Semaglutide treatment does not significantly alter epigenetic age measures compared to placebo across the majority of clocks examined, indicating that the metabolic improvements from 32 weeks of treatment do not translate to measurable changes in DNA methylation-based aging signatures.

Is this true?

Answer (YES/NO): NO